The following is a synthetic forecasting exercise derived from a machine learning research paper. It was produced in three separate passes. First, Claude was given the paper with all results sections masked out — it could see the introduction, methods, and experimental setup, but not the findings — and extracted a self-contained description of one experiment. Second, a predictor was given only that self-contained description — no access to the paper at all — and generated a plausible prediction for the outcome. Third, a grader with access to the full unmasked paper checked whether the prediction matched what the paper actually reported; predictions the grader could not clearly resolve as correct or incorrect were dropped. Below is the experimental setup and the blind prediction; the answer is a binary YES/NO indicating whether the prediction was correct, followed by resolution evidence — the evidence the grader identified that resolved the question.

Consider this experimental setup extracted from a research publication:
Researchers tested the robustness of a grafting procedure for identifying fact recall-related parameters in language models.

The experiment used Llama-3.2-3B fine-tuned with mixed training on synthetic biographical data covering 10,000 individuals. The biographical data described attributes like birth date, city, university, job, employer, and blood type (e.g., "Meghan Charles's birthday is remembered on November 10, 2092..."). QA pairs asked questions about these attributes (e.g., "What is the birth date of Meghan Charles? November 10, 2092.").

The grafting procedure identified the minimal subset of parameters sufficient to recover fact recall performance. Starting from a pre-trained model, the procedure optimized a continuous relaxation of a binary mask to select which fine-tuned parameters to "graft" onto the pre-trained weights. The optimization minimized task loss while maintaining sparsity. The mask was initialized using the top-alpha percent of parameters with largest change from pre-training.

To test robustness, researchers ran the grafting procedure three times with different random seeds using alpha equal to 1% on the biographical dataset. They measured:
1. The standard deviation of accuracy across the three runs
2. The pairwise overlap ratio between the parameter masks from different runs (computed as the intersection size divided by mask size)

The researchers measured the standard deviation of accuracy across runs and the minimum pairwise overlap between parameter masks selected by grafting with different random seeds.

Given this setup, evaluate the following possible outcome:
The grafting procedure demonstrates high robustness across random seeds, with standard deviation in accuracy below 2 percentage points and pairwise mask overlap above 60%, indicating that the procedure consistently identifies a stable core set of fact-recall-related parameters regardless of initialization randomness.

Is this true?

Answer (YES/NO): YES